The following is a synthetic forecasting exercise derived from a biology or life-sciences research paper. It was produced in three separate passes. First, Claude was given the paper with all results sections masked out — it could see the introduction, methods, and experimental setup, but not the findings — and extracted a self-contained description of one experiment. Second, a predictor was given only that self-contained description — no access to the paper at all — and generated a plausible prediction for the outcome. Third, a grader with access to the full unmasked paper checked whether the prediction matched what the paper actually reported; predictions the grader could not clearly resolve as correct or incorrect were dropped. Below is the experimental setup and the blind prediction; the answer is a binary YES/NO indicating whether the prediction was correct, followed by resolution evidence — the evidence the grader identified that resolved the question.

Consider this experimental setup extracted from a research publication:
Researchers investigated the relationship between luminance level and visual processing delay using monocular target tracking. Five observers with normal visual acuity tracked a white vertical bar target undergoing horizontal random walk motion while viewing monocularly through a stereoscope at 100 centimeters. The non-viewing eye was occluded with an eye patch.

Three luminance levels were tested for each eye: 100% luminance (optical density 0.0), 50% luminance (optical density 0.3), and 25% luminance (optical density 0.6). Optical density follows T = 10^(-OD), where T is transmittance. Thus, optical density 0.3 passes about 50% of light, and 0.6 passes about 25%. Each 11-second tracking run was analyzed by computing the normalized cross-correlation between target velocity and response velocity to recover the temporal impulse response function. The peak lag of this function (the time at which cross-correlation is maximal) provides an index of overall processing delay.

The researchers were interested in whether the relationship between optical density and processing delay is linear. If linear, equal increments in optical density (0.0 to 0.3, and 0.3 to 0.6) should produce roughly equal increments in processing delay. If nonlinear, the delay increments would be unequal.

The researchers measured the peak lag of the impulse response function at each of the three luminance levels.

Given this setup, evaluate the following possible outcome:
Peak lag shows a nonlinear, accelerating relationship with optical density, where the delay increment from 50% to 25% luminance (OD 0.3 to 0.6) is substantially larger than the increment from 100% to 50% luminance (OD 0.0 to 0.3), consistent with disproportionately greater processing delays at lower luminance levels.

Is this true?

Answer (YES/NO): NO